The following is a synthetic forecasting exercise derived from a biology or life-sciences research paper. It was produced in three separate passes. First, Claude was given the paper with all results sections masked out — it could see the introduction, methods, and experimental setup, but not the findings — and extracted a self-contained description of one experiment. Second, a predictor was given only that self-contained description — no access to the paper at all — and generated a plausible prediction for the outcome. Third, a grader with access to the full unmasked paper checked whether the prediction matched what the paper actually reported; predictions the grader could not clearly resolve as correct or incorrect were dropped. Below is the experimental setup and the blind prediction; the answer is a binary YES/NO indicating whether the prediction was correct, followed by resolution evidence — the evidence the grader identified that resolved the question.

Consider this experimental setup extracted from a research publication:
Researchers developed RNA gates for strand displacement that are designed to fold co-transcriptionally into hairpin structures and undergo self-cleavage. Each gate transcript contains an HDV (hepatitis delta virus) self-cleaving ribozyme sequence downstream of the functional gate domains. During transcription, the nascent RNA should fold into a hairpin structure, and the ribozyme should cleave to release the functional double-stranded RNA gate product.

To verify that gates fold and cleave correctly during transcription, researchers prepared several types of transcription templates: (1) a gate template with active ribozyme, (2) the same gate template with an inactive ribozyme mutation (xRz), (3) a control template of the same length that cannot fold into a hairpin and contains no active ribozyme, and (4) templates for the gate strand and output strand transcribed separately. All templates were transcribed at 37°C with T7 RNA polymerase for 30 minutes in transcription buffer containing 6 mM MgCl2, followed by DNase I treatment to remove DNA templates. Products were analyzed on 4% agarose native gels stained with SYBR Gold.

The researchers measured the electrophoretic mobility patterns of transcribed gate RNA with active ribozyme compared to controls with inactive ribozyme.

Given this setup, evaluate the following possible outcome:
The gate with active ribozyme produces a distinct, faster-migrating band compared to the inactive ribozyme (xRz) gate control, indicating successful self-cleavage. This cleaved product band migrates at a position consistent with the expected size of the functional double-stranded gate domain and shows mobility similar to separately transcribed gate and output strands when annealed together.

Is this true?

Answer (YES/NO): YES